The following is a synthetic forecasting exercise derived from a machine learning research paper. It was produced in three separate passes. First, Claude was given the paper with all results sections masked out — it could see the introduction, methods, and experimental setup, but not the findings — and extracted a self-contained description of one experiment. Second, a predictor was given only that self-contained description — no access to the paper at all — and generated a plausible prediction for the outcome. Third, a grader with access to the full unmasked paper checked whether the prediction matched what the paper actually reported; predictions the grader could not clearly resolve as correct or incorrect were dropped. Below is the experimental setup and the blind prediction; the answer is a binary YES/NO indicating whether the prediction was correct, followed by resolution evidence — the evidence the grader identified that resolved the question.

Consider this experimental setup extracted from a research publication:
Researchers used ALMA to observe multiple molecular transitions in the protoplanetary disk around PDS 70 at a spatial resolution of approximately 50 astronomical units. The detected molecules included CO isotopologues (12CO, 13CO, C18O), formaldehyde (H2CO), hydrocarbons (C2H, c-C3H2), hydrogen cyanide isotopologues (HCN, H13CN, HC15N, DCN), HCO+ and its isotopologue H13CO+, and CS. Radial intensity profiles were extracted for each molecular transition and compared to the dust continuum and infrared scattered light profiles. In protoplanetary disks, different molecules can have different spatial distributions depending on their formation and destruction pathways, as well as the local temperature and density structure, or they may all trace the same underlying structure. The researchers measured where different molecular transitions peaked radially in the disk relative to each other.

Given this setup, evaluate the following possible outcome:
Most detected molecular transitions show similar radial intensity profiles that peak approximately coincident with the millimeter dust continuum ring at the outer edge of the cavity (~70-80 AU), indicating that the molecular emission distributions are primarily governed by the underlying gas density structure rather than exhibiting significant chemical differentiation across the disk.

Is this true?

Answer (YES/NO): NO